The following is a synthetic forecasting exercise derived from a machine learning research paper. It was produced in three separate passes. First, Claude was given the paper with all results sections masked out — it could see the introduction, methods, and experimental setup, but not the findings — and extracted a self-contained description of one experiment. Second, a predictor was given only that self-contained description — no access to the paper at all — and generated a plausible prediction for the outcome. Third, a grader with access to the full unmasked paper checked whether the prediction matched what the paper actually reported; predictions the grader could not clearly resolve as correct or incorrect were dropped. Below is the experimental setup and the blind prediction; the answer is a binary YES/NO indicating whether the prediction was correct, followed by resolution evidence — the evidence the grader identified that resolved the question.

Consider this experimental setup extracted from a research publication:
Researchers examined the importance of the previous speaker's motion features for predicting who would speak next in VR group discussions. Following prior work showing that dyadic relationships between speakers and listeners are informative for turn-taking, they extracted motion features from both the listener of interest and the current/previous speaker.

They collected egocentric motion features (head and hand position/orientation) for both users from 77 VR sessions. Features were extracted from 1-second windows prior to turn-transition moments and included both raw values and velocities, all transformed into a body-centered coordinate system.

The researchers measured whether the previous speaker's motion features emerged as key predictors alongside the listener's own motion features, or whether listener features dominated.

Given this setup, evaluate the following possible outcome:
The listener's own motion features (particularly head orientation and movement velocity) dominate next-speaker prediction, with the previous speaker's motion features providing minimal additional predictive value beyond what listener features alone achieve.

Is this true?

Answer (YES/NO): YES